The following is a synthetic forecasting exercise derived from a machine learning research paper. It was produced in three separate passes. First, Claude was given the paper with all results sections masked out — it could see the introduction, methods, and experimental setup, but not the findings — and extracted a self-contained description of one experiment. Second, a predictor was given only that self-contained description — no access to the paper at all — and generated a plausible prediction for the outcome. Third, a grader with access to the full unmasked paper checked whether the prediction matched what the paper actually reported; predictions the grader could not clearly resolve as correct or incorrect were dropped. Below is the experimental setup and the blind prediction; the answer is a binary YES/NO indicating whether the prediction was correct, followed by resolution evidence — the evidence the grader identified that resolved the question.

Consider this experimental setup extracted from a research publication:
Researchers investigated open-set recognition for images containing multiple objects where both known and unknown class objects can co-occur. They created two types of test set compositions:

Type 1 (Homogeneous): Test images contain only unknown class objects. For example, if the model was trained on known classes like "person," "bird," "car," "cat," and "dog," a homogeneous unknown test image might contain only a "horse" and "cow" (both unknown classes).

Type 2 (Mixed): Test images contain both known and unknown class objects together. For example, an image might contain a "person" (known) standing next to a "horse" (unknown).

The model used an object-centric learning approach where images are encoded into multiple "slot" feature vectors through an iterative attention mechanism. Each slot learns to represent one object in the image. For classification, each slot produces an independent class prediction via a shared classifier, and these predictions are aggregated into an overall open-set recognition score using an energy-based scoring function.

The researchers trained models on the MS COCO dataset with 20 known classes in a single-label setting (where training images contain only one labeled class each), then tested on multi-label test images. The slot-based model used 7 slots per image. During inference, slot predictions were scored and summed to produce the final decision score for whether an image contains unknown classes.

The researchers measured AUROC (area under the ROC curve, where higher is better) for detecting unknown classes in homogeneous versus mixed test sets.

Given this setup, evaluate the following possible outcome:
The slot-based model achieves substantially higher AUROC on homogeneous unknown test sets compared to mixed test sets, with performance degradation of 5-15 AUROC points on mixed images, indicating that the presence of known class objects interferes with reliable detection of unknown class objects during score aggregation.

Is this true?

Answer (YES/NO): NO